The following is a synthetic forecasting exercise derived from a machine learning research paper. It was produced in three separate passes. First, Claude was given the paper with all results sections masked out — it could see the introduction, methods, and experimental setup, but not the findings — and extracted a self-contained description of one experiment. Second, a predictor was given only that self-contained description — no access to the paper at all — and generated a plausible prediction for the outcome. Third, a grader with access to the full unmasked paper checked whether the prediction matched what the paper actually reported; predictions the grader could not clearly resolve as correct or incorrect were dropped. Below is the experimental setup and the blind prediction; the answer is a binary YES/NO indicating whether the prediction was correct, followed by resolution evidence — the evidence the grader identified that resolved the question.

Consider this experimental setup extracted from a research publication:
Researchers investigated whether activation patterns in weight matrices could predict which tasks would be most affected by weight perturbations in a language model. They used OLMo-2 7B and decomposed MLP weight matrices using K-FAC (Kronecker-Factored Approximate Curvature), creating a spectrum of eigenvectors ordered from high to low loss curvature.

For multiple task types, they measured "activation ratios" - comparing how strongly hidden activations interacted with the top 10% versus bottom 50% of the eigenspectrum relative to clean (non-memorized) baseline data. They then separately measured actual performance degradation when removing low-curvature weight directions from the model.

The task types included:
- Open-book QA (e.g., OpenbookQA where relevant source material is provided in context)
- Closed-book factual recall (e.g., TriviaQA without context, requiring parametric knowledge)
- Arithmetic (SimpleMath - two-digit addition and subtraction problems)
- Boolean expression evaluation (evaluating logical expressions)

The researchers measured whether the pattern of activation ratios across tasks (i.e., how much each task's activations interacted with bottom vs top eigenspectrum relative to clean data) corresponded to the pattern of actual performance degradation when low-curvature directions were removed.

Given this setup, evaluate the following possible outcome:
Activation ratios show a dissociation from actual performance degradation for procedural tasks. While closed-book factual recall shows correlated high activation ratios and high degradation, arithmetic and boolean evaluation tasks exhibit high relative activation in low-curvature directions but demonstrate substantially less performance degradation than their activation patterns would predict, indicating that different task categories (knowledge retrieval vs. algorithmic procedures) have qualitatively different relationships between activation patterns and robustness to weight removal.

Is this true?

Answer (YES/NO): NO